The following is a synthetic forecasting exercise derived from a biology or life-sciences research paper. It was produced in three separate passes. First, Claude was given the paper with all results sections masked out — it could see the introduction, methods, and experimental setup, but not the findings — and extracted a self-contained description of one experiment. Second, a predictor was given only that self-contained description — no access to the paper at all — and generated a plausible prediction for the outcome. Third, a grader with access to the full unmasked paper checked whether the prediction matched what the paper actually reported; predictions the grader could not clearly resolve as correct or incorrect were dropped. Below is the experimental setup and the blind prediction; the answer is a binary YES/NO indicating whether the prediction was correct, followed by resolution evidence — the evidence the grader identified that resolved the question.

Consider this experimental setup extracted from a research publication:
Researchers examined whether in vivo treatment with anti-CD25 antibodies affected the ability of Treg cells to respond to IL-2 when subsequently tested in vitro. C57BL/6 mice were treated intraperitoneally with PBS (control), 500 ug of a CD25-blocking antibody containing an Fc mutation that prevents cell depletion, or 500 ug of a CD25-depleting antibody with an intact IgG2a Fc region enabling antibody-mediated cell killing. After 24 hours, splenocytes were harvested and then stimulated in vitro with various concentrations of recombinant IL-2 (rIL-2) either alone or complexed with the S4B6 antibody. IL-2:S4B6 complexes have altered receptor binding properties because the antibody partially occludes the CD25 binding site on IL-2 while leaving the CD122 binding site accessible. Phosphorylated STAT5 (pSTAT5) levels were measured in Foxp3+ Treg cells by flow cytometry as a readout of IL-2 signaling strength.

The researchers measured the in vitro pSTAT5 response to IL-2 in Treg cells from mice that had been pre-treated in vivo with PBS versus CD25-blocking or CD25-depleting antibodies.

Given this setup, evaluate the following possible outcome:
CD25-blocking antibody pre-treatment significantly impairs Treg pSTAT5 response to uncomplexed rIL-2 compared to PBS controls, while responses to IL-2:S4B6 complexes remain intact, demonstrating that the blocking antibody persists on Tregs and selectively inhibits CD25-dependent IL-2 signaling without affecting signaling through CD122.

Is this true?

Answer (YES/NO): NO